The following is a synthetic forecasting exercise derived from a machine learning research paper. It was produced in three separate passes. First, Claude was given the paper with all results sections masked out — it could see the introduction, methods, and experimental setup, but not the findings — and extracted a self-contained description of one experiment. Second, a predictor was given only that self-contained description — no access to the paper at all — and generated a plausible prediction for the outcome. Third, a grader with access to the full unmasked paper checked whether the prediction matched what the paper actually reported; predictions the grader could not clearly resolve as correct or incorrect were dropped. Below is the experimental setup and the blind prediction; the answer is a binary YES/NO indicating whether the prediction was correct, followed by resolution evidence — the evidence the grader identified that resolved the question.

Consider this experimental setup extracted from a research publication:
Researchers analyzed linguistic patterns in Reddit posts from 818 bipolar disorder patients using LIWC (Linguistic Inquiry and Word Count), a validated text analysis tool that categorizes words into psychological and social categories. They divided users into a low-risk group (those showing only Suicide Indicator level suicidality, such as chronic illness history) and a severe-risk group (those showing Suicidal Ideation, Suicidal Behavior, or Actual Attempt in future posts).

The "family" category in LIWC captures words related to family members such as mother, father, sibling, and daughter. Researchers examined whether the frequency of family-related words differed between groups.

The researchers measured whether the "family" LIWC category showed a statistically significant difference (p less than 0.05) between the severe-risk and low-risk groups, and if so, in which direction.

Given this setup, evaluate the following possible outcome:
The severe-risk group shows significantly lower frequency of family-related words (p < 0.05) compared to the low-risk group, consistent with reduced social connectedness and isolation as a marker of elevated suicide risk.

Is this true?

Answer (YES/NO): NO